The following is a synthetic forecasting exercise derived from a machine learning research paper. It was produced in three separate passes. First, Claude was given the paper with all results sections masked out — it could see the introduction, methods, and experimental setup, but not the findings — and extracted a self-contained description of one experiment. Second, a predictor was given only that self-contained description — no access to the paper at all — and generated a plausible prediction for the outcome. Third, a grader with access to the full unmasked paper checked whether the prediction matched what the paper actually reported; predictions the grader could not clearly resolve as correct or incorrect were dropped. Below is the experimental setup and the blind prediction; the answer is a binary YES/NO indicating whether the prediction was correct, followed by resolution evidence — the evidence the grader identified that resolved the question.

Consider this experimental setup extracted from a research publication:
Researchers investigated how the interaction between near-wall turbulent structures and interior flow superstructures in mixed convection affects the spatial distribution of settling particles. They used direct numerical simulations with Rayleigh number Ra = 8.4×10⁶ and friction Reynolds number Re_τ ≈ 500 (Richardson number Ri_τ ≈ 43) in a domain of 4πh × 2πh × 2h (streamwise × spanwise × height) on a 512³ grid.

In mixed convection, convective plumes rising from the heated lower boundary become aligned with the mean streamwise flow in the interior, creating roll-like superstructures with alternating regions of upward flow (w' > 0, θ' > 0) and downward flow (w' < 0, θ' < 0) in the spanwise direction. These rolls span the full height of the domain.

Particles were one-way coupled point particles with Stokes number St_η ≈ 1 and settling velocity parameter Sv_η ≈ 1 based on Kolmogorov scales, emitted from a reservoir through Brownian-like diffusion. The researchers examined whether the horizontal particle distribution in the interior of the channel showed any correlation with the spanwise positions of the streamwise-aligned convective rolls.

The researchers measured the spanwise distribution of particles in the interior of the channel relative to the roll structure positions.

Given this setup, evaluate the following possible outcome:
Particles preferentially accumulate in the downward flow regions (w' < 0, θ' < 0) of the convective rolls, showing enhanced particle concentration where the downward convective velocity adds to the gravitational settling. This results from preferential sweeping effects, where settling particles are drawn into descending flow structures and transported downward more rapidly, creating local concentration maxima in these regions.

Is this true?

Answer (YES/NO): NO